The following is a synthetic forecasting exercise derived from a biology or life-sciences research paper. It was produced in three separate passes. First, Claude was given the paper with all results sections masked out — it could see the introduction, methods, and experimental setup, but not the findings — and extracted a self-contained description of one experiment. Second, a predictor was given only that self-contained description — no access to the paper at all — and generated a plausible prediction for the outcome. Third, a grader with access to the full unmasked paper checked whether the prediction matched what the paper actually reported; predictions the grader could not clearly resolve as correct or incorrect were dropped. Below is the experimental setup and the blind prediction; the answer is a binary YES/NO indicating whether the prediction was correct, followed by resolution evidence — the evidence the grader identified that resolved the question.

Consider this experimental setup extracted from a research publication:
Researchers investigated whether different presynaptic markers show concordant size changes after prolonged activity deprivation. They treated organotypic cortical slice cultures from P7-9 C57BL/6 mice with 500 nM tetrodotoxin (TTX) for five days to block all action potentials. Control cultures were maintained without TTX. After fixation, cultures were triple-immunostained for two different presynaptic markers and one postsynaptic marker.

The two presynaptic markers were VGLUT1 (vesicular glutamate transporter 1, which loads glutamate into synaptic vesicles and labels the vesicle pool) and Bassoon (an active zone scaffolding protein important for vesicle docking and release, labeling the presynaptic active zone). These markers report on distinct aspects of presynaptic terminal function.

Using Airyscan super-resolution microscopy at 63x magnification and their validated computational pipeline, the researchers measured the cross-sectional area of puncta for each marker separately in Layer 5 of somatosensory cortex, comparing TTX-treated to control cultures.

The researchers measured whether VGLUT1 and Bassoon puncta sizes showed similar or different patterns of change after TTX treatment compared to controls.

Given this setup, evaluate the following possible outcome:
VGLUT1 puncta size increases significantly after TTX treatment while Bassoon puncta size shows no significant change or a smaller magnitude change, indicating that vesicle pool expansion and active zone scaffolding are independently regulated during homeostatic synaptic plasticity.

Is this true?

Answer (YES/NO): NO